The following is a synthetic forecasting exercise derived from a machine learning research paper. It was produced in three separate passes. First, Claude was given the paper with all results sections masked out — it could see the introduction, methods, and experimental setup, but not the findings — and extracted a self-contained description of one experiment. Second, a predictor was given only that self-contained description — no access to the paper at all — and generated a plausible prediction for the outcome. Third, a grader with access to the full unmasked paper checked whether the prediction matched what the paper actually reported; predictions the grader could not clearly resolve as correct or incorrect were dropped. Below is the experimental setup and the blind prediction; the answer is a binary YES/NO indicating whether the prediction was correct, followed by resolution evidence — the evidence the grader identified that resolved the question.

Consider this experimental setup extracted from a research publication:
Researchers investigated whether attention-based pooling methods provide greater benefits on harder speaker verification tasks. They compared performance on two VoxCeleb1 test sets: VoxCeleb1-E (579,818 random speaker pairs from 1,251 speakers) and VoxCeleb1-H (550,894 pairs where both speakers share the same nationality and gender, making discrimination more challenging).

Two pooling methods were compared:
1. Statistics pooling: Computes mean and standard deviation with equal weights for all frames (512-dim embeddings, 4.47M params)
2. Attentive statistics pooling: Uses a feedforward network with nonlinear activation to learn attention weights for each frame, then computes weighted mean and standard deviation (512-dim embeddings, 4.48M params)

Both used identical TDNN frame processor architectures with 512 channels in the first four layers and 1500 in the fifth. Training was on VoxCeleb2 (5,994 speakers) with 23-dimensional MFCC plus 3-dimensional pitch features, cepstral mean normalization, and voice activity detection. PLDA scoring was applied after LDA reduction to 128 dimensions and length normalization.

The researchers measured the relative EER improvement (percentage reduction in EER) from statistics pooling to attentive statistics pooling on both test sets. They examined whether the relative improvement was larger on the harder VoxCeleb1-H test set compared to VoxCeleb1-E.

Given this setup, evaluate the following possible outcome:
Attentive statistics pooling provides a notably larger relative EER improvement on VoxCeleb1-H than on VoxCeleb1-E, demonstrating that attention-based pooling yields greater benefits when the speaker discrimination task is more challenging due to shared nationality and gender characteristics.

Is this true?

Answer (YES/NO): NO